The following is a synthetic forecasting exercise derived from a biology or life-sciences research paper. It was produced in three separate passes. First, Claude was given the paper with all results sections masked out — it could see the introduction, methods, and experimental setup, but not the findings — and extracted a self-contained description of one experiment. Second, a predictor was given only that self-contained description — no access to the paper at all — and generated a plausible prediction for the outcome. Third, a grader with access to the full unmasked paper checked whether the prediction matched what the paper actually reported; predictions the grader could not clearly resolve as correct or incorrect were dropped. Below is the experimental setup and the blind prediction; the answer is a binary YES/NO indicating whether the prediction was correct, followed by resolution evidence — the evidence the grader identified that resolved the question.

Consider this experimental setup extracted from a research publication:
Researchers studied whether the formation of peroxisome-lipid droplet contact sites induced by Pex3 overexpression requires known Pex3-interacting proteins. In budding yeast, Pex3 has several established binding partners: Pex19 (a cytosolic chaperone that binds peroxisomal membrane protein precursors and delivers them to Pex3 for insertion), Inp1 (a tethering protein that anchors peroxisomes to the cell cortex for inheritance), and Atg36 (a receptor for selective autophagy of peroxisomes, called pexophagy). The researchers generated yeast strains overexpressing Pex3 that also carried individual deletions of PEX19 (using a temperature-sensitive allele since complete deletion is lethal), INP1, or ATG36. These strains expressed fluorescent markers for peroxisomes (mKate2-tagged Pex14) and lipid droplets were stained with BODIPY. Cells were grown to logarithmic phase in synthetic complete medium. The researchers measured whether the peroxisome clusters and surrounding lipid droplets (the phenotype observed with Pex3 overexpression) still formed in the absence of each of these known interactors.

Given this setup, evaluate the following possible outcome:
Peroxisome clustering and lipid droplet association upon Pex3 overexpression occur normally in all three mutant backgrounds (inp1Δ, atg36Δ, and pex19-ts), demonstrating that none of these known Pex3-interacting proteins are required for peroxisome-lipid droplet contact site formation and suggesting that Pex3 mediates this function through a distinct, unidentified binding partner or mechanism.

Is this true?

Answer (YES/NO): YES